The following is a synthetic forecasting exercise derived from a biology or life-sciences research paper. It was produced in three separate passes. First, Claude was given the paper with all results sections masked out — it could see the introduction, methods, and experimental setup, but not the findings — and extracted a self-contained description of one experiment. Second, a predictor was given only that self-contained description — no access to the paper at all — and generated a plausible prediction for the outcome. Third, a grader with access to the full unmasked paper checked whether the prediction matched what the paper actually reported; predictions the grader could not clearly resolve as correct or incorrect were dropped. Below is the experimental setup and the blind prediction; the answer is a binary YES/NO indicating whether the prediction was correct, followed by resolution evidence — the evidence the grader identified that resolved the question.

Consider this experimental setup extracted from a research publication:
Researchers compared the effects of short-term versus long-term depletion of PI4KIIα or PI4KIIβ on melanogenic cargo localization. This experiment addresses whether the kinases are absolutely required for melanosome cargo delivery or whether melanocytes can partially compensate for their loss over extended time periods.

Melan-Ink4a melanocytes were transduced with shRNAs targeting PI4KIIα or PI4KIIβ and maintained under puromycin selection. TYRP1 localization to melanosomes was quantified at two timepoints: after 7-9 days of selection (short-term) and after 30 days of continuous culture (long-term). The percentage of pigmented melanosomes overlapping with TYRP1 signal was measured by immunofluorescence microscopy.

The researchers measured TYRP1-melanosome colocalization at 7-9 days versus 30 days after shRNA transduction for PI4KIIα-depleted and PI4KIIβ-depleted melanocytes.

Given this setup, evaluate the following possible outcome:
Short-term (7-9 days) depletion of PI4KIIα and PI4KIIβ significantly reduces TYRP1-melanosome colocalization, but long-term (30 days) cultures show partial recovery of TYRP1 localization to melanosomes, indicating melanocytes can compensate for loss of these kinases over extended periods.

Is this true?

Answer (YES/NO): NO